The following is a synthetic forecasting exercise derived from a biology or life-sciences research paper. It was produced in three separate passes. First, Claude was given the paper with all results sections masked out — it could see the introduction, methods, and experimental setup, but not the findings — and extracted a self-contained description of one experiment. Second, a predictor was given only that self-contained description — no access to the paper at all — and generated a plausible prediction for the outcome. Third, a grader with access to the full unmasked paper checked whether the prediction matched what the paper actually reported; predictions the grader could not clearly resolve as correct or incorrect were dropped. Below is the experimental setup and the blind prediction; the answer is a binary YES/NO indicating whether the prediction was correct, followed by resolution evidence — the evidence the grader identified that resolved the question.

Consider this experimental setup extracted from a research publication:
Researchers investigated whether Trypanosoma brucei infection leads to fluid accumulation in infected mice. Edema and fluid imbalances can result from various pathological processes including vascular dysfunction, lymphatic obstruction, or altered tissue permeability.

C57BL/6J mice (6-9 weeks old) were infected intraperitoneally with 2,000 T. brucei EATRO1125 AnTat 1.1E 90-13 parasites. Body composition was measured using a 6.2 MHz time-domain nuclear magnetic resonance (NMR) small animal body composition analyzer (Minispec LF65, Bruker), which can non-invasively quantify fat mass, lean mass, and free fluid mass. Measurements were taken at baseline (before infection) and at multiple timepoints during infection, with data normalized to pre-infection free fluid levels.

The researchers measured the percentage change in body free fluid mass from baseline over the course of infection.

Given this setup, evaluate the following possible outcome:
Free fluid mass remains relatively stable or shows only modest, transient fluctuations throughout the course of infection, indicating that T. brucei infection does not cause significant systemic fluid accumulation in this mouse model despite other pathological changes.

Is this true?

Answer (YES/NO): NO